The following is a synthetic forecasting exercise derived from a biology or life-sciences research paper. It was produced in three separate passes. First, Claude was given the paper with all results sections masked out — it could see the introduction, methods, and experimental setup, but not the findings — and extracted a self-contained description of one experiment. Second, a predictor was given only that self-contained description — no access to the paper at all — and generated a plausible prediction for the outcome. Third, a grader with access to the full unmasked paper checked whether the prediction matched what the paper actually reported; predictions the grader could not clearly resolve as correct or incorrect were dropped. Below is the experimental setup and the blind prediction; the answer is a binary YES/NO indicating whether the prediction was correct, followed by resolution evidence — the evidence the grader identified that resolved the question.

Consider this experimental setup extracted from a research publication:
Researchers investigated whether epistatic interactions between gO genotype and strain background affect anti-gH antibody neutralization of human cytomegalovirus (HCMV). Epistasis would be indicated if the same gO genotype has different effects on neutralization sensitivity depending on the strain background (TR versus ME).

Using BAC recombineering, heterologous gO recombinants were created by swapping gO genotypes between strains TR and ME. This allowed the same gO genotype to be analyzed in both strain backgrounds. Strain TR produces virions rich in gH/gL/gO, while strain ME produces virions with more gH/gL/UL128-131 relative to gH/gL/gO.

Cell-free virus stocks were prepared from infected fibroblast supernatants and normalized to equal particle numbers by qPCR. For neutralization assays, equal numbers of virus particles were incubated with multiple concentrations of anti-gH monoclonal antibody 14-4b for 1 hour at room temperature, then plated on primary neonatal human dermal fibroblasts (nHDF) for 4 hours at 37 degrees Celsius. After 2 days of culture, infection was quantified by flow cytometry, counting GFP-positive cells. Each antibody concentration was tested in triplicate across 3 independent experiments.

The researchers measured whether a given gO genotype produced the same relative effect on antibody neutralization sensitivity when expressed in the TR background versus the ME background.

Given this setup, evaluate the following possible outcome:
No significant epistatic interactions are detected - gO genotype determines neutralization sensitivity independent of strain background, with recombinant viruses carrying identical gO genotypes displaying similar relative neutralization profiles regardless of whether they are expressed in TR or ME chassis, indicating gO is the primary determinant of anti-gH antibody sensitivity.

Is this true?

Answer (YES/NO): NO